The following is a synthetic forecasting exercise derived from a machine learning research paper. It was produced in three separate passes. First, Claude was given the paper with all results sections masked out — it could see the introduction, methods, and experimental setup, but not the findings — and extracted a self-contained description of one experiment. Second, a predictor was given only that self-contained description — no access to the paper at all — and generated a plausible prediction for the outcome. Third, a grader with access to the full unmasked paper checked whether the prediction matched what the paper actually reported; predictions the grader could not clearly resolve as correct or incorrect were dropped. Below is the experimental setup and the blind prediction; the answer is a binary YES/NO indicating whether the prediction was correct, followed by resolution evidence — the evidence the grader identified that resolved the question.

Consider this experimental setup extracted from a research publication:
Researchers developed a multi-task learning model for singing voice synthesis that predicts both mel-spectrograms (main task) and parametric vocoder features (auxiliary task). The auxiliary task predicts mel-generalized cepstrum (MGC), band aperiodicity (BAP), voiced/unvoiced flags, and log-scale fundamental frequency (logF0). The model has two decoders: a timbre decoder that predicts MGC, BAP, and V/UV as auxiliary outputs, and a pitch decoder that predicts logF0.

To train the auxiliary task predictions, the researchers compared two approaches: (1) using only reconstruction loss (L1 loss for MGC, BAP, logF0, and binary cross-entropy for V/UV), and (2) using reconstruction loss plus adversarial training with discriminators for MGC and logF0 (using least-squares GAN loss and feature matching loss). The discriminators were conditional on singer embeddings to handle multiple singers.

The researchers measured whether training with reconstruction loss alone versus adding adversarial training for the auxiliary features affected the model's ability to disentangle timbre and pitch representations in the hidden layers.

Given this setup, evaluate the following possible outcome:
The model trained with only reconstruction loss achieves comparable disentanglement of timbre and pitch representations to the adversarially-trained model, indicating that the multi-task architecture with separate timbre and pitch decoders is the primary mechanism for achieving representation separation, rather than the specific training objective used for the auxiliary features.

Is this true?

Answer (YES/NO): NO